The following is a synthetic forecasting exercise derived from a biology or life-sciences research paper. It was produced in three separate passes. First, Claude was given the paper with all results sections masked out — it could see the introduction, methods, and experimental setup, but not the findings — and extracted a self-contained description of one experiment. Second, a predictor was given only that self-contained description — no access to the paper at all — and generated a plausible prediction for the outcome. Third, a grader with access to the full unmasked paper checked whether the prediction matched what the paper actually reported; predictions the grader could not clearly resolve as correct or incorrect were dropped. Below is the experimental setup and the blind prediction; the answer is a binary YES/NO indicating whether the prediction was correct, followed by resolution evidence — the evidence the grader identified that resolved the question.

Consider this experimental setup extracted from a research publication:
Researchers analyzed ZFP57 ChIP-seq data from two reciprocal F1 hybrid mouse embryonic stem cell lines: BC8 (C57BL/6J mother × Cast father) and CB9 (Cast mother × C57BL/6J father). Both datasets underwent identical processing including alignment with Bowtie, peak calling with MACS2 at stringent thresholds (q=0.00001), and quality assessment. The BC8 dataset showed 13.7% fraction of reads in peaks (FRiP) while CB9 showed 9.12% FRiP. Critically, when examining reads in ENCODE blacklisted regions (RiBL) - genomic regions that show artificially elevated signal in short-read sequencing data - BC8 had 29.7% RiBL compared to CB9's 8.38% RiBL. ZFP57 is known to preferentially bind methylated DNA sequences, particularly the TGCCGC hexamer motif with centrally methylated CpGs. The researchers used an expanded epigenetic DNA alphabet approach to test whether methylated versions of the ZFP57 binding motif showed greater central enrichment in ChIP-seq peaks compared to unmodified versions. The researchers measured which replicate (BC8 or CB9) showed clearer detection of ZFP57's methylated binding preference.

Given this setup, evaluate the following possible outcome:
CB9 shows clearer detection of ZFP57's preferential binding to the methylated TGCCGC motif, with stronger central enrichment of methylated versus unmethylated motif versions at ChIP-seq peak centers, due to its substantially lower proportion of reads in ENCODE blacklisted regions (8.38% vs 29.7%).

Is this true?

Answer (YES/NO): YES